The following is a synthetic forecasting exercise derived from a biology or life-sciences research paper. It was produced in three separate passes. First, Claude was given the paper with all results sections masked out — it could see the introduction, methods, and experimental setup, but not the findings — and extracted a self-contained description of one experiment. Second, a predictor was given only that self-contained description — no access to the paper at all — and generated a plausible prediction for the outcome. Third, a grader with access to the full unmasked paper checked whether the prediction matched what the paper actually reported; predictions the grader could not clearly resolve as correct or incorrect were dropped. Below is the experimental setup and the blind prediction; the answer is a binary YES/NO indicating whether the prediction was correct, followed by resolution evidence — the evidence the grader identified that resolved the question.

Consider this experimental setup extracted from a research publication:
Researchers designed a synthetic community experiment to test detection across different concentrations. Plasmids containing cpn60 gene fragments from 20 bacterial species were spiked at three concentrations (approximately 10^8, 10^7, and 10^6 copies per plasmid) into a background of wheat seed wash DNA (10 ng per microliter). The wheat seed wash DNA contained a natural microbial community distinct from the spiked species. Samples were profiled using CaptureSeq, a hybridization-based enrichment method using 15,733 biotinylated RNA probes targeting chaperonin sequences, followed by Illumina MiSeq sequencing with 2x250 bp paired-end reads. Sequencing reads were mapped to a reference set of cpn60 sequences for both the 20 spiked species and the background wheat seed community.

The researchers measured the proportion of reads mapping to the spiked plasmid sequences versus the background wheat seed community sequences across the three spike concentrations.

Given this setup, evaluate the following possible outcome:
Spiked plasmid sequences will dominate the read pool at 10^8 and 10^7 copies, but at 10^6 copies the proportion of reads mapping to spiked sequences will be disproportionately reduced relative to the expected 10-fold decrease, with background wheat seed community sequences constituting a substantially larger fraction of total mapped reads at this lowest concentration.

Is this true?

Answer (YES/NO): NO